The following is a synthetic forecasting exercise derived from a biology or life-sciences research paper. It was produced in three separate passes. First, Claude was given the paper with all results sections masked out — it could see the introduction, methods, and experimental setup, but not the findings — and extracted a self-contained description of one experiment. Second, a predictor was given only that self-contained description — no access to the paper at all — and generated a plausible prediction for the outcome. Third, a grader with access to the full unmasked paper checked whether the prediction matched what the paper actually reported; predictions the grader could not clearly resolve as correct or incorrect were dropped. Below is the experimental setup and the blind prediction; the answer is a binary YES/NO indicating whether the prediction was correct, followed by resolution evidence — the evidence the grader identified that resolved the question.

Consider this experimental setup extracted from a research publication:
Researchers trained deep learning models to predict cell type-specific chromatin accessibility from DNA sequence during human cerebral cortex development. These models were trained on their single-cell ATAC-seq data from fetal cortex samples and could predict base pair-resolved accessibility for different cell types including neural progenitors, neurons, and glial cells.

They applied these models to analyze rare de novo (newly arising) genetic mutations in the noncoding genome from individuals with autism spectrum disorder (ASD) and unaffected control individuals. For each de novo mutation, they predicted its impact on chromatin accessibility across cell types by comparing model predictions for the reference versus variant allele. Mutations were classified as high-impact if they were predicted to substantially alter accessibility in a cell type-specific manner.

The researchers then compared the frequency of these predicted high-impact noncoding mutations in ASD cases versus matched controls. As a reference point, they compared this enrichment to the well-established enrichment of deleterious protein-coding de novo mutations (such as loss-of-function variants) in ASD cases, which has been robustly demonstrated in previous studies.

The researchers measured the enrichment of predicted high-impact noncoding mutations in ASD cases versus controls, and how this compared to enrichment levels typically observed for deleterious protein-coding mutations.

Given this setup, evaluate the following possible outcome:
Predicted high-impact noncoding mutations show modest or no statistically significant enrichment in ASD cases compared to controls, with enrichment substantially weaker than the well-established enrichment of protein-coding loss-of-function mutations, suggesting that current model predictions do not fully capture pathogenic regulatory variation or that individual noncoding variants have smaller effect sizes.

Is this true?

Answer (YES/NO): NO